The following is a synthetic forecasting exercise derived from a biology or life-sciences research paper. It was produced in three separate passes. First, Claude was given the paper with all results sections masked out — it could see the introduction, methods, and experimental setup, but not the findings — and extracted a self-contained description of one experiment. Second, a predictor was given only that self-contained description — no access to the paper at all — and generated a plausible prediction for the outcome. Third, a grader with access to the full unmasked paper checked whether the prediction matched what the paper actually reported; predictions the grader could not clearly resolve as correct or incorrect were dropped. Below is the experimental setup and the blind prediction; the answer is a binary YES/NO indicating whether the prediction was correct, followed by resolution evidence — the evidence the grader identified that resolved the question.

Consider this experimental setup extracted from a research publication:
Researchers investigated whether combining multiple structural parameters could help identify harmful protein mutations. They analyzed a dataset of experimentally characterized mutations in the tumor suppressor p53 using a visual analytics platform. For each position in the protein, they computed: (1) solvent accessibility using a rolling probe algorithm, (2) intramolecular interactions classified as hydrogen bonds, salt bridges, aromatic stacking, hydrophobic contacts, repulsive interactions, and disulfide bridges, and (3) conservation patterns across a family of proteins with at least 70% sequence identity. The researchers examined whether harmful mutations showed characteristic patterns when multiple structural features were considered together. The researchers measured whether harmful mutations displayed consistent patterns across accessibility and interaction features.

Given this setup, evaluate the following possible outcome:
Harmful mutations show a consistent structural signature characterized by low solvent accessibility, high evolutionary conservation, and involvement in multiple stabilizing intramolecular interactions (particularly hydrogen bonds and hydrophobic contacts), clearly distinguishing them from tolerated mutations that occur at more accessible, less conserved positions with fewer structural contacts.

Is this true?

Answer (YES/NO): NO